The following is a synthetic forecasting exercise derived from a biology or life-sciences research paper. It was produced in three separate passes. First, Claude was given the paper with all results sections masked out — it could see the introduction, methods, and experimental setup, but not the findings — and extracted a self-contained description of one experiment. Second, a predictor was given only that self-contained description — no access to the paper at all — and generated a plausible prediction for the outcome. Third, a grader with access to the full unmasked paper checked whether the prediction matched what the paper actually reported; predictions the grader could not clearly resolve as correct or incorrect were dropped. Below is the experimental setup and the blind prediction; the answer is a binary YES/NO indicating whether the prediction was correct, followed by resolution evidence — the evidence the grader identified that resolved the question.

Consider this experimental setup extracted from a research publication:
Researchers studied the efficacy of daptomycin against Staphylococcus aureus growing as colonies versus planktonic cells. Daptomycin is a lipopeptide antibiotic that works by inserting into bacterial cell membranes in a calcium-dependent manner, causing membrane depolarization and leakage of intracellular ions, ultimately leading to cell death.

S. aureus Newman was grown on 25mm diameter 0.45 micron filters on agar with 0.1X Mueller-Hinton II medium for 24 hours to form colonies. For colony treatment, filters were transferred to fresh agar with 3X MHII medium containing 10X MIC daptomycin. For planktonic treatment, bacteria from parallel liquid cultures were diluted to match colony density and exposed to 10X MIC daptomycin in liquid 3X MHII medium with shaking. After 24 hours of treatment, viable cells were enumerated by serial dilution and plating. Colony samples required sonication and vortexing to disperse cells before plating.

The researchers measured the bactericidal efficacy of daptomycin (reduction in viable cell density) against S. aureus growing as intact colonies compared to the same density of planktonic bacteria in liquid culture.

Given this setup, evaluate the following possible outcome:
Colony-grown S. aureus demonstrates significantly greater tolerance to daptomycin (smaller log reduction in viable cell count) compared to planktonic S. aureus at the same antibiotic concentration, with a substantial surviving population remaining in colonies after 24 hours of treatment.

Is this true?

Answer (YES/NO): NO